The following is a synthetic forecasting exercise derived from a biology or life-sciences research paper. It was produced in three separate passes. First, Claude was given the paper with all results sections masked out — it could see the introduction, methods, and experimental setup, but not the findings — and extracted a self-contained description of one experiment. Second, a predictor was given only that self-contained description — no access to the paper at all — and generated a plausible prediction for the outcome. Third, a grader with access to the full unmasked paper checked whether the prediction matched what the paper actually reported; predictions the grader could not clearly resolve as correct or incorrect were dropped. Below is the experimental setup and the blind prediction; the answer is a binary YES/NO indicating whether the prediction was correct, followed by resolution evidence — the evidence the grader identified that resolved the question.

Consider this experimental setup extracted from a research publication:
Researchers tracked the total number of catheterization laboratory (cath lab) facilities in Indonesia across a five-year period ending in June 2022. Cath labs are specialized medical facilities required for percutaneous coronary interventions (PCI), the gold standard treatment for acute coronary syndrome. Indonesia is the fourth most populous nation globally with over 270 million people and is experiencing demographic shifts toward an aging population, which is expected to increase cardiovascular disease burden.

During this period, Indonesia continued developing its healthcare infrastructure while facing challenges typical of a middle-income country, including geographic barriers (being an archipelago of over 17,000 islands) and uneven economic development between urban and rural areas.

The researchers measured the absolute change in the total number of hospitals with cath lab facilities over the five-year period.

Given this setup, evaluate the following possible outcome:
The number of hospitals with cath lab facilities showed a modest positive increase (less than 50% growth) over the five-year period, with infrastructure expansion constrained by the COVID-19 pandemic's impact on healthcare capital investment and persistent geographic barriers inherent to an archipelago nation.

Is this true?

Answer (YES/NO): NO